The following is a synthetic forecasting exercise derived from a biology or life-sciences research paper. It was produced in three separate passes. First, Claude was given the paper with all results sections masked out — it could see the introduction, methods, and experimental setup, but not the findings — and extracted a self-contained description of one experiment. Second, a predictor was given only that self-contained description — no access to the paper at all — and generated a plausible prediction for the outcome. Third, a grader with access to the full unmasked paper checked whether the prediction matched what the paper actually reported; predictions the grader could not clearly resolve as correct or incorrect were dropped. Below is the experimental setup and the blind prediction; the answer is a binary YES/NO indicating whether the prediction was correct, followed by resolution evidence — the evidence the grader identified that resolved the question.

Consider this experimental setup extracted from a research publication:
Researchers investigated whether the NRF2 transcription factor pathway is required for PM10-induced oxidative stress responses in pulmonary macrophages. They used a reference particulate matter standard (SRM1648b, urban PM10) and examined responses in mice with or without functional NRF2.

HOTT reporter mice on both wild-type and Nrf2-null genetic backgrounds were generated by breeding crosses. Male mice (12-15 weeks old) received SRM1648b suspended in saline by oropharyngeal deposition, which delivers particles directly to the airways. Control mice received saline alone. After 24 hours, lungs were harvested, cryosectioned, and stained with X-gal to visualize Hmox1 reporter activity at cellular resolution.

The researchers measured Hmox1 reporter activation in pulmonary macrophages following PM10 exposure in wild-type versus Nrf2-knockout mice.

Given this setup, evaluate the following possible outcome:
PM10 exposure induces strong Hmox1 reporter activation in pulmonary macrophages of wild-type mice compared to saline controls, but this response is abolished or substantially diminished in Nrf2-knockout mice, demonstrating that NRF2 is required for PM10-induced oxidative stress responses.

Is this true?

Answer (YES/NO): YES